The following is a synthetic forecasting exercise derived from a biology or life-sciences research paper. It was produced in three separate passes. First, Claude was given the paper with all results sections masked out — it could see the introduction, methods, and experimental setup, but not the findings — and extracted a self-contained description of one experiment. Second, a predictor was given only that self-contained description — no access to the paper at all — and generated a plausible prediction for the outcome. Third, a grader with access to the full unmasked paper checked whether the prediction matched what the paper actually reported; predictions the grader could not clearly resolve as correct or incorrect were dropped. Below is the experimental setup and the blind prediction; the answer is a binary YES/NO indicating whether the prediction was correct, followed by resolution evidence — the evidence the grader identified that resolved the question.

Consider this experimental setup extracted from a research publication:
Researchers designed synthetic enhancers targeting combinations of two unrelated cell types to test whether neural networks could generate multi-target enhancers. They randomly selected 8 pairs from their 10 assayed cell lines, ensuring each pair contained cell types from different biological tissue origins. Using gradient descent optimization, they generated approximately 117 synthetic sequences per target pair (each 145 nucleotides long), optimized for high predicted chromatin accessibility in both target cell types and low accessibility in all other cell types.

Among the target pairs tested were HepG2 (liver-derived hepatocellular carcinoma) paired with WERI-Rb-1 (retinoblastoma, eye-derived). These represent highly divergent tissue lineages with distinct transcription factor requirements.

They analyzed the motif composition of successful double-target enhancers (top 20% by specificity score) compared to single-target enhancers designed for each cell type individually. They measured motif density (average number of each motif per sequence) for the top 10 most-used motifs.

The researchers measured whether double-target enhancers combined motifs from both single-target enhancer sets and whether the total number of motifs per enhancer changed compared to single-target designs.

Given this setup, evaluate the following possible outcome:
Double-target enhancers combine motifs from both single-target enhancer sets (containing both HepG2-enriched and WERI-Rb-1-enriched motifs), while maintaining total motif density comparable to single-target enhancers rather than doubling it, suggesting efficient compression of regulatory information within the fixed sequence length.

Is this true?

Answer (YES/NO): YES